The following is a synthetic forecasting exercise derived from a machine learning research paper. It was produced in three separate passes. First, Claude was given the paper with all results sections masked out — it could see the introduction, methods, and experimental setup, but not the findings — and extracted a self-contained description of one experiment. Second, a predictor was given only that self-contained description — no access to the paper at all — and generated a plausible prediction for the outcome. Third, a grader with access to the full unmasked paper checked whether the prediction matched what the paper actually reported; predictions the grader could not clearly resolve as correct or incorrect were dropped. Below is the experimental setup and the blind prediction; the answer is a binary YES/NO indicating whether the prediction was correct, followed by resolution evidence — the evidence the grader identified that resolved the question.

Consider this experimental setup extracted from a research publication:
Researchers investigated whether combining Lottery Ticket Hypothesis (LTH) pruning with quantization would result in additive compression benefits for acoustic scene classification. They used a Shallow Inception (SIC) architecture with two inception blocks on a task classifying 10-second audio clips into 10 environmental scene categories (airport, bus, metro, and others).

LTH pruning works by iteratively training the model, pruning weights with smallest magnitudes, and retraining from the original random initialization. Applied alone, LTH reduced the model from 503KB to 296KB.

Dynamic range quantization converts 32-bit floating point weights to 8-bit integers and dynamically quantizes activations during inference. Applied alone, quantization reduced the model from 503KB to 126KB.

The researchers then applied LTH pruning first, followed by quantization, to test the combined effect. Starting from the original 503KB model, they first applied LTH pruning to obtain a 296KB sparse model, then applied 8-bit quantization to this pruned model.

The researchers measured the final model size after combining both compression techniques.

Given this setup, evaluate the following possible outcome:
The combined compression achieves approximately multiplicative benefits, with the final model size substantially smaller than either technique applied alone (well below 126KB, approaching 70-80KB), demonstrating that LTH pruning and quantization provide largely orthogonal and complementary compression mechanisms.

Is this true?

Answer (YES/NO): YES